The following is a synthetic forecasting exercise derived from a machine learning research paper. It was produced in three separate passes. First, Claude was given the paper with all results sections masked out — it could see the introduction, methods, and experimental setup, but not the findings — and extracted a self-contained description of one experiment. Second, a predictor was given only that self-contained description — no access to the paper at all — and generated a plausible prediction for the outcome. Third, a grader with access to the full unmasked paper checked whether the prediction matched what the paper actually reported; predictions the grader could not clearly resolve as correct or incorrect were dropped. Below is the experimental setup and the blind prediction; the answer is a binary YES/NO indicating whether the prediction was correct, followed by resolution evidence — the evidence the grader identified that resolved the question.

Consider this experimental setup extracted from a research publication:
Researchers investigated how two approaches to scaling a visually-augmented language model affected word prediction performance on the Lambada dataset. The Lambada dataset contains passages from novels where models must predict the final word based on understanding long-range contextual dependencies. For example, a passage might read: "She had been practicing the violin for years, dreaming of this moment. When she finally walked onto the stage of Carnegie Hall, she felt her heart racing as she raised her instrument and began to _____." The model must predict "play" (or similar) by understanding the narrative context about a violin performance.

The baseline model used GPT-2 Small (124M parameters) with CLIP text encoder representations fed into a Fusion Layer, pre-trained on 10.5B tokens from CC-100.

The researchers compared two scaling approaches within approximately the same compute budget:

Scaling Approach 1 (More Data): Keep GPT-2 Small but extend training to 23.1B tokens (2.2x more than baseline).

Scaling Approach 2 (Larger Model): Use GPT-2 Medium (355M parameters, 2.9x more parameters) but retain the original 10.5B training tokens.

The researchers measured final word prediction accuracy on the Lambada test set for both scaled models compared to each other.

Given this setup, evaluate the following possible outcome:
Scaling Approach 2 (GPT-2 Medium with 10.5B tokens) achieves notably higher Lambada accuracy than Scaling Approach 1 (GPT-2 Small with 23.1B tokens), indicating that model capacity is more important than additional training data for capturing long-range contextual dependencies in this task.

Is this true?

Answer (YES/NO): YES